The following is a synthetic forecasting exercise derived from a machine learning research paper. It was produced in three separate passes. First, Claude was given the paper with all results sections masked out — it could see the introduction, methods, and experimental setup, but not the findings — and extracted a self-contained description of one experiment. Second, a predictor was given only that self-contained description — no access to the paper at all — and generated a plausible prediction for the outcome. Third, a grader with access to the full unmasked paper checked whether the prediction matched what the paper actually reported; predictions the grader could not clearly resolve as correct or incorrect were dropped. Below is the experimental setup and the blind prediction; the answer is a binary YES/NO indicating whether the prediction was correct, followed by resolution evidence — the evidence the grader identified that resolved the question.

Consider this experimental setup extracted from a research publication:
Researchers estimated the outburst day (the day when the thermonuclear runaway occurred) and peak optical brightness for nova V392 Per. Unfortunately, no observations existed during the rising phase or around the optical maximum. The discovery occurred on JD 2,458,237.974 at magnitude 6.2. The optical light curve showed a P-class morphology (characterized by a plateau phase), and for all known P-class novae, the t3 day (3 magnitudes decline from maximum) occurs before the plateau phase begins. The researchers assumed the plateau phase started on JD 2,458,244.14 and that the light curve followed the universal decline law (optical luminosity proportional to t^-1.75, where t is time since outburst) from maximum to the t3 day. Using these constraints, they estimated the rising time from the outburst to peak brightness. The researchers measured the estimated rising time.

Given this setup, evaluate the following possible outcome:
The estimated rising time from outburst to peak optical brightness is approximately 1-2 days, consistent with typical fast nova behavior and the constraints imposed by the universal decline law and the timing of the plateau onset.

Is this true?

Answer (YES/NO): YES